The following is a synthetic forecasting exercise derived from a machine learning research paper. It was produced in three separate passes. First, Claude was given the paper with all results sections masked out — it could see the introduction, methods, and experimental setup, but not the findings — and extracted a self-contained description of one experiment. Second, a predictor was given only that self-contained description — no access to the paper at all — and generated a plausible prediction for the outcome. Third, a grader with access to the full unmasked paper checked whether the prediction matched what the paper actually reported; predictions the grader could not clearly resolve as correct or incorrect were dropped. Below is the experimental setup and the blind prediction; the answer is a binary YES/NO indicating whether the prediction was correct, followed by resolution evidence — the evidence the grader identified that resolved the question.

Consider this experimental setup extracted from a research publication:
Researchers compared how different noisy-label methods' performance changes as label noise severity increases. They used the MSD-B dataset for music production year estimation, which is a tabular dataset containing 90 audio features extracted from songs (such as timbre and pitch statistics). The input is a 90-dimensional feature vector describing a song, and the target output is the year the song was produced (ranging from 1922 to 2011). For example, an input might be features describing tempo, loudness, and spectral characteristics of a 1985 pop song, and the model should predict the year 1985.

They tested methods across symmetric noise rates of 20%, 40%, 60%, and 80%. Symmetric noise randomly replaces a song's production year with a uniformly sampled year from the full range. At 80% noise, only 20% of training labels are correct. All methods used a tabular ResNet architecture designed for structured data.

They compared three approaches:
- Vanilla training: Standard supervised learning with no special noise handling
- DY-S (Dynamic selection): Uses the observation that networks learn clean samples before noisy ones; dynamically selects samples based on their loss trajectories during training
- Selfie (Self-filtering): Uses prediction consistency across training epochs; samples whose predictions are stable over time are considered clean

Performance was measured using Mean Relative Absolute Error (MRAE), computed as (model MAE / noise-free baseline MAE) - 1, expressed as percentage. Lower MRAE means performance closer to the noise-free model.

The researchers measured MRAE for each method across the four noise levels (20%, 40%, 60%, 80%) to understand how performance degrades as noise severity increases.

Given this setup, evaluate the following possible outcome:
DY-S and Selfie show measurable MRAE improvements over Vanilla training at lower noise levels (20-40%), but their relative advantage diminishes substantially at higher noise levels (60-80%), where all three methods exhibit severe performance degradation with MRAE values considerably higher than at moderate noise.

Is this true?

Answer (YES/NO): YES